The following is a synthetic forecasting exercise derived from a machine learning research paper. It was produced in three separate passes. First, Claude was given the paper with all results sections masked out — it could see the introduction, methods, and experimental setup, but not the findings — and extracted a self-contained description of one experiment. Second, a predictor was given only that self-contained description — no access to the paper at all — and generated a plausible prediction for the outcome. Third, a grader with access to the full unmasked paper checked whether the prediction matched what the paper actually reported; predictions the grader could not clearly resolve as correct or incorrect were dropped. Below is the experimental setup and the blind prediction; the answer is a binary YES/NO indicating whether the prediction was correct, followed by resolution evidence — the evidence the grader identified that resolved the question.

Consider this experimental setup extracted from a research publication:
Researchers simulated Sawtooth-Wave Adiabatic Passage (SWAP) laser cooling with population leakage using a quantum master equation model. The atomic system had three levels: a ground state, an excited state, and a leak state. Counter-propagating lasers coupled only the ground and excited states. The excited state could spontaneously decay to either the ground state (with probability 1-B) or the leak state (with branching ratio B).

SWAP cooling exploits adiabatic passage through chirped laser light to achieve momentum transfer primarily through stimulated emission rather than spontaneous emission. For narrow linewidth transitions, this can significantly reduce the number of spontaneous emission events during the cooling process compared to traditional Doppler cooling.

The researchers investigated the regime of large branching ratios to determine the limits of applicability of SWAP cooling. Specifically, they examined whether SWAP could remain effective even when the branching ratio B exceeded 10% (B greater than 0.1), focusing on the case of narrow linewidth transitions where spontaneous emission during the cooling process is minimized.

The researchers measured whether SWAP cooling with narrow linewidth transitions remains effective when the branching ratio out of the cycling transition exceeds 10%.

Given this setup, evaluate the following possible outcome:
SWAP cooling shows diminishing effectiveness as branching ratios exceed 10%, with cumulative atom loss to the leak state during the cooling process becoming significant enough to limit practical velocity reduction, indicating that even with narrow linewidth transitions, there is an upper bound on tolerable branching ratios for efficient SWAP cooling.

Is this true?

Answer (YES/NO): NO